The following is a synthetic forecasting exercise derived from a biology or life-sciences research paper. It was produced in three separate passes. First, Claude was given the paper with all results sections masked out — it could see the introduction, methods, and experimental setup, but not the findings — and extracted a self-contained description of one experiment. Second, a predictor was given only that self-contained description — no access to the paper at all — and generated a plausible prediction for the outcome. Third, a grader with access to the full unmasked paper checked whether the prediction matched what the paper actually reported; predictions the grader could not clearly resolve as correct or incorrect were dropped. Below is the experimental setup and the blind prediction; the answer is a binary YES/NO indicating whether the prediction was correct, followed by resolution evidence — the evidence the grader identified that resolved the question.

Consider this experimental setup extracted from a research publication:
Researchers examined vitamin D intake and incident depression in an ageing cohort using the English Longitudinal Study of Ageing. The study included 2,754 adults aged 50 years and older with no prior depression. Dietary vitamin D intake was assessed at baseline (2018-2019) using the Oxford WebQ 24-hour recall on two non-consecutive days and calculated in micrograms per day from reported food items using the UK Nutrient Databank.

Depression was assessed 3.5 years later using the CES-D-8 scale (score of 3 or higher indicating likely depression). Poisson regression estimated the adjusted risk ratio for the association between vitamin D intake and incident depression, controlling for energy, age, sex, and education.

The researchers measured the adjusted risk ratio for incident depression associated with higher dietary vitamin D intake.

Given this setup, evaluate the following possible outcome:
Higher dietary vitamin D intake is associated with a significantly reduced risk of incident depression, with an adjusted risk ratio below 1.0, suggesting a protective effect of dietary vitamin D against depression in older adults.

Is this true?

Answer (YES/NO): NO